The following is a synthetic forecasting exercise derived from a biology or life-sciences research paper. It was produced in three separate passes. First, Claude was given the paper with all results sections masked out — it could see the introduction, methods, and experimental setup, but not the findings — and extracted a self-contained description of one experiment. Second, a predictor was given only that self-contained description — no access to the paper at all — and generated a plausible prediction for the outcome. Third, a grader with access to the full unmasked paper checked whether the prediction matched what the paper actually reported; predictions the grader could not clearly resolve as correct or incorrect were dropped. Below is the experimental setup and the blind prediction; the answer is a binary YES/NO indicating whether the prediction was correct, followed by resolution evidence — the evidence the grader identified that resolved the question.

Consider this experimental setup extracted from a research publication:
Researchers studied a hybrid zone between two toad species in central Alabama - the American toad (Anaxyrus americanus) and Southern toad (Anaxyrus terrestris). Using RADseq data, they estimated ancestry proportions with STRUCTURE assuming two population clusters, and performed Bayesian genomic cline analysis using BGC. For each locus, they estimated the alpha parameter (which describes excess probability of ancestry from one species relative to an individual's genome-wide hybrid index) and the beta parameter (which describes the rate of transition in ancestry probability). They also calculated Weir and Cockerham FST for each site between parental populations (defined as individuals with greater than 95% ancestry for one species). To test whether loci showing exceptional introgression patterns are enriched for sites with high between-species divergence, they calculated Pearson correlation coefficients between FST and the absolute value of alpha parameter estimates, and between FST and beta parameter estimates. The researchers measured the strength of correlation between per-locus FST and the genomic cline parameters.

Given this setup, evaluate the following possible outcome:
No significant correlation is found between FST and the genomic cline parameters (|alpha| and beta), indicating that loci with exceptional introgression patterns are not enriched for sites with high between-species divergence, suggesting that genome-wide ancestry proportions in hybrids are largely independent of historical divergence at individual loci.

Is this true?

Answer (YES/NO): NO